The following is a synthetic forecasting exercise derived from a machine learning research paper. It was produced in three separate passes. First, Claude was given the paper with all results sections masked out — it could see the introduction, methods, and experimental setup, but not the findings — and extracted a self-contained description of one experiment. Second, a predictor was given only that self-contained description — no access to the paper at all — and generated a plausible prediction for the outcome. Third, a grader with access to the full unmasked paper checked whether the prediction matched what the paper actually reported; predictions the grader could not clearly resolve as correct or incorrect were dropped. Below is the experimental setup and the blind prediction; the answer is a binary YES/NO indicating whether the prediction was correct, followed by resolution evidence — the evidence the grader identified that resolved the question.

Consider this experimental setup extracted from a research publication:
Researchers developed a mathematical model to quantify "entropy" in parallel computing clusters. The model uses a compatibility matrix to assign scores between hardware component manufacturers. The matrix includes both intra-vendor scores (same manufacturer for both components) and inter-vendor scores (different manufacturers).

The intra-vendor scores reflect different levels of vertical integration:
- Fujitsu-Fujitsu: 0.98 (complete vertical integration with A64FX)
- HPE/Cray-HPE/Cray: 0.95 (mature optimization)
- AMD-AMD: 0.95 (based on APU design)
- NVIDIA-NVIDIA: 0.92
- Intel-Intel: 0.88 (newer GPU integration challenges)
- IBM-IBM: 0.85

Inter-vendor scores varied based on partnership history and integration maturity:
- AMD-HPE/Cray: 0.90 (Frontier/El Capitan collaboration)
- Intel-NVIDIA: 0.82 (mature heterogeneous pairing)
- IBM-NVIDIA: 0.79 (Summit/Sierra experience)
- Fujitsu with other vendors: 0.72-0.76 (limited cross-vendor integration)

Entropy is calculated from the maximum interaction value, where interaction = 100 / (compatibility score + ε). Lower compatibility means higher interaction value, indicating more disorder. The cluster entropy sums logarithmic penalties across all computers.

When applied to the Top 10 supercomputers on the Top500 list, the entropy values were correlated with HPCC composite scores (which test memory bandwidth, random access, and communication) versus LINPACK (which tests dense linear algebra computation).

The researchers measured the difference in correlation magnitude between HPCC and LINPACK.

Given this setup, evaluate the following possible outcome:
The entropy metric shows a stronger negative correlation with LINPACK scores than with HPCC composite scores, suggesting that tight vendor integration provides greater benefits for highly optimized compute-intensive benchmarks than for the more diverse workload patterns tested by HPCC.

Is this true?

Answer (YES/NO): YES